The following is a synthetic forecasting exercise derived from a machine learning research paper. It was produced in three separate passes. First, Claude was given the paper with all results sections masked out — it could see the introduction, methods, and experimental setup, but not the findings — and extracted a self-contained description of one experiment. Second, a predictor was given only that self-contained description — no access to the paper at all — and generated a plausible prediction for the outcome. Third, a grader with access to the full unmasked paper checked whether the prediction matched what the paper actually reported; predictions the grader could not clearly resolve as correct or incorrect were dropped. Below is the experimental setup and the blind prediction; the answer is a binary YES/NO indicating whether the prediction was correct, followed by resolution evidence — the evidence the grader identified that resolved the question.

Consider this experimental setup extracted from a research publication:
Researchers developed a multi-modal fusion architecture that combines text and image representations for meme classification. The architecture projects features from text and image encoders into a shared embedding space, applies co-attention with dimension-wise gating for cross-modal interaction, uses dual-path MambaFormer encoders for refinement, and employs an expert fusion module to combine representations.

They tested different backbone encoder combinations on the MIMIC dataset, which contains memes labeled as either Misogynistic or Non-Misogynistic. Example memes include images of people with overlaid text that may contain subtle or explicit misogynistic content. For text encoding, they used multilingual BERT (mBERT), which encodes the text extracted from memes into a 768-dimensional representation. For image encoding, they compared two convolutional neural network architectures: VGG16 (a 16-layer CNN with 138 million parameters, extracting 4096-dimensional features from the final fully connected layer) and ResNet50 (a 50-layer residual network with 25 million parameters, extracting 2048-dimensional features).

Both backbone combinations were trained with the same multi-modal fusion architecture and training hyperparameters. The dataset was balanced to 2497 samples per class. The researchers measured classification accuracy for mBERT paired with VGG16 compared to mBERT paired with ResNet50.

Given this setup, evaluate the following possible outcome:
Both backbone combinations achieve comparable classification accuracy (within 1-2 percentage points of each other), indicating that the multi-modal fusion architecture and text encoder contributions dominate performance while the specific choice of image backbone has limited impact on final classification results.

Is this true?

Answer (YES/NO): YES